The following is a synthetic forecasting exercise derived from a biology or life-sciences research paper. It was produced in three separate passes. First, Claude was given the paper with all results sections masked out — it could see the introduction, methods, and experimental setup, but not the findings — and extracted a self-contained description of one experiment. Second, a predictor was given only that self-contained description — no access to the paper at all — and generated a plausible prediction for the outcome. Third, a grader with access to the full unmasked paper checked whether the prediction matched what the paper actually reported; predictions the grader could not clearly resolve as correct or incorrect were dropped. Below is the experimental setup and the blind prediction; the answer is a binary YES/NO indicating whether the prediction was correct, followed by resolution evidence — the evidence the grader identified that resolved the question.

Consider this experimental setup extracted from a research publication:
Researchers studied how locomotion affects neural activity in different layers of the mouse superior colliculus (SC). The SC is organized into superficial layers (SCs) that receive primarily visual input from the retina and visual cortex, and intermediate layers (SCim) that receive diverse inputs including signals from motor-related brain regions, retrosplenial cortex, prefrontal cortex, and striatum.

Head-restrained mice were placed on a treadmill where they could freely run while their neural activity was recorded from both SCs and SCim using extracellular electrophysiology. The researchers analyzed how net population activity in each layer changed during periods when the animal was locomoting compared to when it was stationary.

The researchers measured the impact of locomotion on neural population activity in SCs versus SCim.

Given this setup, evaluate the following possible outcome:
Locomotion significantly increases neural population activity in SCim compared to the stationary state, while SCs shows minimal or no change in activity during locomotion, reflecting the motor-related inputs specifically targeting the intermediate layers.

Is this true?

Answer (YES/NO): YES